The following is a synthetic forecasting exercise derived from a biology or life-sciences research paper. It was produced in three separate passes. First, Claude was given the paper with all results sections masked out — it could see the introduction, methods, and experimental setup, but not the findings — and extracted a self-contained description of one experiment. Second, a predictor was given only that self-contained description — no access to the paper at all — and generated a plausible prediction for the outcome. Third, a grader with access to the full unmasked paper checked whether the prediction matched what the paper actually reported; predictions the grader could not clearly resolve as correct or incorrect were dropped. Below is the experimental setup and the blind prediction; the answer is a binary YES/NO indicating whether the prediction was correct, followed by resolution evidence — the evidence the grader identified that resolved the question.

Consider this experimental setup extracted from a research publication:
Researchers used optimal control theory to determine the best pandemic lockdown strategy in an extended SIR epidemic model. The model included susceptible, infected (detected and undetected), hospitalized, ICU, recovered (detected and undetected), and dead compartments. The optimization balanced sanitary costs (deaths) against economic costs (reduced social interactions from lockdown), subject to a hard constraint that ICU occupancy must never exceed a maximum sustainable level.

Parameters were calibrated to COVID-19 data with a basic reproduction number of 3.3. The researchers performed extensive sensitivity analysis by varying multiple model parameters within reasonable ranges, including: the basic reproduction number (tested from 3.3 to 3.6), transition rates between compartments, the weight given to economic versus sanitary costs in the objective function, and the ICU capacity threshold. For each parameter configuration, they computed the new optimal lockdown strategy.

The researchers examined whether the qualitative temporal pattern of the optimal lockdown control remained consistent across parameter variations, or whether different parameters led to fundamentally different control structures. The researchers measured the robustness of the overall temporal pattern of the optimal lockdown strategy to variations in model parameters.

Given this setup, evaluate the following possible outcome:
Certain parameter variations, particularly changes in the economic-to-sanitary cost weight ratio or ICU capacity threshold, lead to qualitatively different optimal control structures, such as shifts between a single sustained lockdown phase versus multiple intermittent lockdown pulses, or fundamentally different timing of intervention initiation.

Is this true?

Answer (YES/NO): NO